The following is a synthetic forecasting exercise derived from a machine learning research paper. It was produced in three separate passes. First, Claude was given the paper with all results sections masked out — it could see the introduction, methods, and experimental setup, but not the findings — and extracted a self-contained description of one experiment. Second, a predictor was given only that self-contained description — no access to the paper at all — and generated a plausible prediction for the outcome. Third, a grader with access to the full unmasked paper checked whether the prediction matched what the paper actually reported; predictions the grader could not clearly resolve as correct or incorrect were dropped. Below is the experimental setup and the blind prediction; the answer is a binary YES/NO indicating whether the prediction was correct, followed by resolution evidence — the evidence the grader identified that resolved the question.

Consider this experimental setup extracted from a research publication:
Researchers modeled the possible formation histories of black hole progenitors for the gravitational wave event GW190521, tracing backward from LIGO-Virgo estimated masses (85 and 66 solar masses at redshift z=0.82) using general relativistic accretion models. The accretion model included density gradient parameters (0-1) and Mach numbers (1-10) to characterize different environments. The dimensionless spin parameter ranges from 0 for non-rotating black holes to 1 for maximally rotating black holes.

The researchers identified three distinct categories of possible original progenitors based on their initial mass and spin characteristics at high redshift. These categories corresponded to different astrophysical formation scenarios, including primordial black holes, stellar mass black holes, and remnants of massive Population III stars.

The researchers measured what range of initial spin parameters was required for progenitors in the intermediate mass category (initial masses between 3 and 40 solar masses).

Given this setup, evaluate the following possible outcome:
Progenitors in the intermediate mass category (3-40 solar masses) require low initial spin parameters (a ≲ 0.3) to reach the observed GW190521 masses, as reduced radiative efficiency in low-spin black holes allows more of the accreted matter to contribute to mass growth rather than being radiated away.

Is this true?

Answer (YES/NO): NO